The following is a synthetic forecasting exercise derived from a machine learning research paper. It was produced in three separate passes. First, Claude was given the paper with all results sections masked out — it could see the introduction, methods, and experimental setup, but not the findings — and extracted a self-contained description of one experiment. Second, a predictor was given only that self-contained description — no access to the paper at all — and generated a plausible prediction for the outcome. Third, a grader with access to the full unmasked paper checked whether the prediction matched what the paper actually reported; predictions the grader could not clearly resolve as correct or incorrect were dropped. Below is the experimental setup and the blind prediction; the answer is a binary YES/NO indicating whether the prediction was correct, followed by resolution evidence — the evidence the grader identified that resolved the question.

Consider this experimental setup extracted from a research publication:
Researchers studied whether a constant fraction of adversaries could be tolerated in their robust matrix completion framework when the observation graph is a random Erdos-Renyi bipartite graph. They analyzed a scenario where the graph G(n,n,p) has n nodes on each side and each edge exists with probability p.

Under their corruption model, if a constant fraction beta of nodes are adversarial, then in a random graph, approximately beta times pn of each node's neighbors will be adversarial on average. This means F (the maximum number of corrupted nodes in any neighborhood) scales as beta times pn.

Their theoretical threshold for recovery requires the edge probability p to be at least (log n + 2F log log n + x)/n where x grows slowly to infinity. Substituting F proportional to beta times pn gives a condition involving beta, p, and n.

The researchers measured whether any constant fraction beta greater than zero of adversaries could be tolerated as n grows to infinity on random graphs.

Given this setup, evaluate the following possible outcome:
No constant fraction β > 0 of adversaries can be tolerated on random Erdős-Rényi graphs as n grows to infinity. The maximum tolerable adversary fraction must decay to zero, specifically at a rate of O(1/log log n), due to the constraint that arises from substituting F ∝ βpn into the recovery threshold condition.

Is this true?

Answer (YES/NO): YES